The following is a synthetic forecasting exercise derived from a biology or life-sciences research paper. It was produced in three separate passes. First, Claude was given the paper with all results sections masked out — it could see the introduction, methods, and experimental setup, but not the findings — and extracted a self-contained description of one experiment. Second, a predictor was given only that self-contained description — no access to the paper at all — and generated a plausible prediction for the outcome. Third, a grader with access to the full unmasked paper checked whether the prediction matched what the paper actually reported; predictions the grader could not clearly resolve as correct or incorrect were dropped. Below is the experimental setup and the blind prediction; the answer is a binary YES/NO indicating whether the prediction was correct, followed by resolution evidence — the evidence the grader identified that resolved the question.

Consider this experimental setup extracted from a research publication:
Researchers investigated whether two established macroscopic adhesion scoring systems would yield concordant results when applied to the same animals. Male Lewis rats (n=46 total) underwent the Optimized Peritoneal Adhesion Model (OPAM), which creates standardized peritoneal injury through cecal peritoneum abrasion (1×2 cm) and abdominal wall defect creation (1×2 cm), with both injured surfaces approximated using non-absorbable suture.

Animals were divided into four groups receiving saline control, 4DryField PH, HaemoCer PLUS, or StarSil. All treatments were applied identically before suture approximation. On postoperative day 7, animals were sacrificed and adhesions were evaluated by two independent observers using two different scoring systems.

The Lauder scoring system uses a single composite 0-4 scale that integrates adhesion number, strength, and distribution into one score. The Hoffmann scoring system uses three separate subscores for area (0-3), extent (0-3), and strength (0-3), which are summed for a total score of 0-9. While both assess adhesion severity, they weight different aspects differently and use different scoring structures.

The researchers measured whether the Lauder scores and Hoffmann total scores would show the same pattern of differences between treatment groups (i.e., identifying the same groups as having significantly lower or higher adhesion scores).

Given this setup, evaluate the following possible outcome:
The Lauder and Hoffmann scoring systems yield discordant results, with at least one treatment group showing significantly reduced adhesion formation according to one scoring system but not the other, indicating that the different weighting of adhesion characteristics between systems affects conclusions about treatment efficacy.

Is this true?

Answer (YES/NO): NO